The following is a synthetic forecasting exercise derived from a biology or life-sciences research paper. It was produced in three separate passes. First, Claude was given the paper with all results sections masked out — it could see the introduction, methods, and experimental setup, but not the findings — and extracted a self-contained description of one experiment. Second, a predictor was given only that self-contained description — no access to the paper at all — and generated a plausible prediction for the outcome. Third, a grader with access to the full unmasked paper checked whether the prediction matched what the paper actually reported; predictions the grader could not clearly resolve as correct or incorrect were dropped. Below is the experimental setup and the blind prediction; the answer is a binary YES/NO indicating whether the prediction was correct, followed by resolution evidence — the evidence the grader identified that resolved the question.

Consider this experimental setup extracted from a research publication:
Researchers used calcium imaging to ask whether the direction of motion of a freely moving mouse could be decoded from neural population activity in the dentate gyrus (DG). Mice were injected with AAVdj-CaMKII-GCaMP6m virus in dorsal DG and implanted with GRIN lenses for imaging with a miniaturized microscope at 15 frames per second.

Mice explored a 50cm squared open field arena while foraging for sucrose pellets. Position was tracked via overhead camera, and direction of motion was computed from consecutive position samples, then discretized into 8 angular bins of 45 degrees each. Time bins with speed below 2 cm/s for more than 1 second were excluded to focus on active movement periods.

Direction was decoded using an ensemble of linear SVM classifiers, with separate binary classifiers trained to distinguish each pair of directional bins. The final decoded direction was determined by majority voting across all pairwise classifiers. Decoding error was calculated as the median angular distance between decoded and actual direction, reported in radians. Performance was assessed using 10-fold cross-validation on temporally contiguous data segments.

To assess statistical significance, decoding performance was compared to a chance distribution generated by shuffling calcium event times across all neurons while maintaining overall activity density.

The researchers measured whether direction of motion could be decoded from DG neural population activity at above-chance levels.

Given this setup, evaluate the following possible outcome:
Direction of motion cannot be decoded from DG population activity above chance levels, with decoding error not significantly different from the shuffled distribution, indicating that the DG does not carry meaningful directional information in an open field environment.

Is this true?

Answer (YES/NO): NO